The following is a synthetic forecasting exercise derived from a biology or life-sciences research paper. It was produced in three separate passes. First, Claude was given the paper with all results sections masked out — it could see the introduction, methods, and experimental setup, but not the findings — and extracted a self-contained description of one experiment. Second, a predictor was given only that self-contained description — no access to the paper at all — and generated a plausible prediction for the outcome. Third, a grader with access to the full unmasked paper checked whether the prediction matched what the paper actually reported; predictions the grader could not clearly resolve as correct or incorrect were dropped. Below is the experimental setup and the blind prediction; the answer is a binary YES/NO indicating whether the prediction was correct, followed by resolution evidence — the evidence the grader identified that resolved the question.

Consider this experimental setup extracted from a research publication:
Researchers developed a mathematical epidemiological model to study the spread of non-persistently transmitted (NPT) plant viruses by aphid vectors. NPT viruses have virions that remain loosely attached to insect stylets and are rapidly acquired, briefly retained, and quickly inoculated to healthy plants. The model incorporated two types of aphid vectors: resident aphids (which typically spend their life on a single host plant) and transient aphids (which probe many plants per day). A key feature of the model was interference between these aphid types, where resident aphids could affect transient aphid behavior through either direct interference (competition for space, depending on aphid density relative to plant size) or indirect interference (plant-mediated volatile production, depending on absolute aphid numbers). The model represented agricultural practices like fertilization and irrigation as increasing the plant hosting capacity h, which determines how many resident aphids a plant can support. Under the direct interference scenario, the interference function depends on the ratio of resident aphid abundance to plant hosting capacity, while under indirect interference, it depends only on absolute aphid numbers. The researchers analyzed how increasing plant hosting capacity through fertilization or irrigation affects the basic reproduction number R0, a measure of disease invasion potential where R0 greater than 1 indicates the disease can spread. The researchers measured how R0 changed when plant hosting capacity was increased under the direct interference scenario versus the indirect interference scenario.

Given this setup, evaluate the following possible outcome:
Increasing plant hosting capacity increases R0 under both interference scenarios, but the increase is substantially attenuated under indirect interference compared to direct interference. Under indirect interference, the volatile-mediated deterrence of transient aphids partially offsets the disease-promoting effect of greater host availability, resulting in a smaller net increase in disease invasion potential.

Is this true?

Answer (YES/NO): NO